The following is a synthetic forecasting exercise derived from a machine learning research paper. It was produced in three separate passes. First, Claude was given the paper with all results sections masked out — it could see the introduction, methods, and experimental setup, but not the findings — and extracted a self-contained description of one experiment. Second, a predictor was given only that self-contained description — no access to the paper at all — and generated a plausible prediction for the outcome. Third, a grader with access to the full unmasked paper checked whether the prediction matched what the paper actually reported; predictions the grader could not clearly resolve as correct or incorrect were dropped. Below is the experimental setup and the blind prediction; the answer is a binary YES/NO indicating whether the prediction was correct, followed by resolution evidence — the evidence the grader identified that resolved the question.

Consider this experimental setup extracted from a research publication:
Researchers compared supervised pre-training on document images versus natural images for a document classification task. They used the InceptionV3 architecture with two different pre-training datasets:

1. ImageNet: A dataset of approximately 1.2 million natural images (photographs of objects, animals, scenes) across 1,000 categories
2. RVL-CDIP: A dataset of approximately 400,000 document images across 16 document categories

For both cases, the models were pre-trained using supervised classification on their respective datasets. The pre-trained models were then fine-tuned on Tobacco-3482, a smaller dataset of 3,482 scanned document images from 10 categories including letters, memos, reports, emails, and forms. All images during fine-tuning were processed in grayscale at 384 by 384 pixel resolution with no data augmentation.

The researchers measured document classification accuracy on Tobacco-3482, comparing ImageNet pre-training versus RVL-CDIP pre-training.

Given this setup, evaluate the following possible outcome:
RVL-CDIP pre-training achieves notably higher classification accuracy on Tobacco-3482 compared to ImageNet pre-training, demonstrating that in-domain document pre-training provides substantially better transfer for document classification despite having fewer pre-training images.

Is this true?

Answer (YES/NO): YES